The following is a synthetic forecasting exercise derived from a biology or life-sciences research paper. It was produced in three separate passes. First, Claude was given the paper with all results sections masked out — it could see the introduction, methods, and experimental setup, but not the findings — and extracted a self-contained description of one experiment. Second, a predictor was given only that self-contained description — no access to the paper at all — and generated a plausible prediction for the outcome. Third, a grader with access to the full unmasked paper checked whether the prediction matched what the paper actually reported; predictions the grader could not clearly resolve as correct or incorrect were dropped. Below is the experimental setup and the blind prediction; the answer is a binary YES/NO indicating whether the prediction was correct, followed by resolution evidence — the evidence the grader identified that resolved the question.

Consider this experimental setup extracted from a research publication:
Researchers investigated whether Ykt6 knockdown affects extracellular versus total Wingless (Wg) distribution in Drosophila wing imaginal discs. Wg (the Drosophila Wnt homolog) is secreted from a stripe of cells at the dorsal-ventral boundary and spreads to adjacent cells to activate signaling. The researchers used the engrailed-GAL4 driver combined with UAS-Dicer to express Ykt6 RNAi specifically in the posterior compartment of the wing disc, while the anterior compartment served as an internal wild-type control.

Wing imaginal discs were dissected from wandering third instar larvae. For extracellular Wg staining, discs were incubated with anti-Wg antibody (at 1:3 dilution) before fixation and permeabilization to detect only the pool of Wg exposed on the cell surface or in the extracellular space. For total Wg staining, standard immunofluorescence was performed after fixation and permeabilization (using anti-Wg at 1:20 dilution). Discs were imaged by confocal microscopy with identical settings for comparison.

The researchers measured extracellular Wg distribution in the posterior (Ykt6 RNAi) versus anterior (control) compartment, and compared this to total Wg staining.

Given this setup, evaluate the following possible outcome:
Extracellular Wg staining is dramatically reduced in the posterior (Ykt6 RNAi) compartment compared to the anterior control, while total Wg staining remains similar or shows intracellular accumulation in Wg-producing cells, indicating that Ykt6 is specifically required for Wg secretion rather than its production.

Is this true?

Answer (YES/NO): YES